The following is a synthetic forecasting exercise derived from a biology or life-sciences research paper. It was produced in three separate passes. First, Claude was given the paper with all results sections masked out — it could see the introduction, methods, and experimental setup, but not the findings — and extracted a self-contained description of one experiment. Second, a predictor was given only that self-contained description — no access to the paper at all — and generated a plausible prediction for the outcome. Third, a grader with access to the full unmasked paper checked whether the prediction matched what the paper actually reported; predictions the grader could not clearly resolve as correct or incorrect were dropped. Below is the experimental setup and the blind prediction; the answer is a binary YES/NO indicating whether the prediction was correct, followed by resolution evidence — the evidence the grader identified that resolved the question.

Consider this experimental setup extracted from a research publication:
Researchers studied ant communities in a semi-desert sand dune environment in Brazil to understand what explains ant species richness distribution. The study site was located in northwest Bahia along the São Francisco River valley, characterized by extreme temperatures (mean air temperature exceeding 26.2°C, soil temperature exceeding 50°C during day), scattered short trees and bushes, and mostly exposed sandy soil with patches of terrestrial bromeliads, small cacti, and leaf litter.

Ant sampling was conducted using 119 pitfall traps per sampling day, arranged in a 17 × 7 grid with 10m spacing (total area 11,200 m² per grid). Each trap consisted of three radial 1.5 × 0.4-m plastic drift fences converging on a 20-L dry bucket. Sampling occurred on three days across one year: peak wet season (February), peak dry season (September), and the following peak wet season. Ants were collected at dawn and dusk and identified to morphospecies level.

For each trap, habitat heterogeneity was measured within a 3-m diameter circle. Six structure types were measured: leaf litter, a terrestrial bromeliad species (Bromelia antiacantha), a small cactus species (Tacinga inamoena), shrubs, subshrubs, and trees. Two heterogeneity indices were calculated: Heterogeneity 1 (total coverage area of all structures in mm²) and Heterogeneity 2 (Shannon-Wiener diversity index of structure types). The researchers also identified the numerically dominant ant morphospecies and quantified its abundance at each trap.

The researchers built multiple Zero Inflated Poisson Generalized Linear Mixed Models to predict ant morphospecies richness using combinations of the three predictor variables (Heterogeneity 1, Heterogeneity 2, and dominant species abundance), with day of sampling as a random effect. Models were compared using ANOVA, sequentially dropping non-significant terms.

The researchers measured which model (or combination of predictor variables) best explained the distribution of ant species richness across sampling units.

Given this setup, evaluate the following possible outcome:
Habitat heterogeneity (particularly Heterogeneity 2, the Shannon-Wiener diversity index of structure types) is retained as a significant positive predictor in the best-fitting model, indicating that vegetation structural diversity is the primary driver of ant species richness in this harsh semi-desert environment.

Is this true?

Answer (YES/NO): NO